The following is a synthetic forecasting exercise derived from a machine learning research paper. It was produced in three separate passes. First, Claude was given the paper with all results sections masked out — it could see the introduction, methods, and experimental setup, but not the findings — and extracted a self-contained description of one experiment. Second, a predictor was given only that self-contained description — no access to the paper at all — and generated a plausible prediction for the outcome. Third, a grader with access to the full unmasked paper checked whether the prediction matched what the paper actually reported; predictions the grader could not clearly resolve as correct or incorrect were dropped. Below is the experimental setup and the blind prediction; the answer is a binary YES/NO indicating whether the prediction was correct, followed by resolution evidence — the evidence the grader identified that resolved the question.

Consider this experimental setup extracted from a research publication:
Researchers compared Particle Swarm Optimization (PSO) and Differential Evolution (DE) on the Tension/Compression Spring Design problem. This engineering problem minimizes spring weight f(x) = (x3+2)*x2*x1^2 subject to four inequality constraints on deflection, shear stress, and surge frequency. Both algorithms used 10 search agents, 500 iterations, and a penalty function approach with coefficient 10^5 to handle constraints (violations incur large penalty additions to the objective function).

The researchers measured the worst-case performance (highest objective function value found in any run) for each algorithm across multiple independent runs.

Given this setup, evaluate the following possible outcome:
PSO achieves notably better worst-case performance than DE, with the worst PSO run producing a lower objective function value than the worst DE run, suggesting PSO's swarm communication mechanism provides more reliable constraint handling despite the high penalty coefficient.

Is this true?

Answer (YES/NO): NO